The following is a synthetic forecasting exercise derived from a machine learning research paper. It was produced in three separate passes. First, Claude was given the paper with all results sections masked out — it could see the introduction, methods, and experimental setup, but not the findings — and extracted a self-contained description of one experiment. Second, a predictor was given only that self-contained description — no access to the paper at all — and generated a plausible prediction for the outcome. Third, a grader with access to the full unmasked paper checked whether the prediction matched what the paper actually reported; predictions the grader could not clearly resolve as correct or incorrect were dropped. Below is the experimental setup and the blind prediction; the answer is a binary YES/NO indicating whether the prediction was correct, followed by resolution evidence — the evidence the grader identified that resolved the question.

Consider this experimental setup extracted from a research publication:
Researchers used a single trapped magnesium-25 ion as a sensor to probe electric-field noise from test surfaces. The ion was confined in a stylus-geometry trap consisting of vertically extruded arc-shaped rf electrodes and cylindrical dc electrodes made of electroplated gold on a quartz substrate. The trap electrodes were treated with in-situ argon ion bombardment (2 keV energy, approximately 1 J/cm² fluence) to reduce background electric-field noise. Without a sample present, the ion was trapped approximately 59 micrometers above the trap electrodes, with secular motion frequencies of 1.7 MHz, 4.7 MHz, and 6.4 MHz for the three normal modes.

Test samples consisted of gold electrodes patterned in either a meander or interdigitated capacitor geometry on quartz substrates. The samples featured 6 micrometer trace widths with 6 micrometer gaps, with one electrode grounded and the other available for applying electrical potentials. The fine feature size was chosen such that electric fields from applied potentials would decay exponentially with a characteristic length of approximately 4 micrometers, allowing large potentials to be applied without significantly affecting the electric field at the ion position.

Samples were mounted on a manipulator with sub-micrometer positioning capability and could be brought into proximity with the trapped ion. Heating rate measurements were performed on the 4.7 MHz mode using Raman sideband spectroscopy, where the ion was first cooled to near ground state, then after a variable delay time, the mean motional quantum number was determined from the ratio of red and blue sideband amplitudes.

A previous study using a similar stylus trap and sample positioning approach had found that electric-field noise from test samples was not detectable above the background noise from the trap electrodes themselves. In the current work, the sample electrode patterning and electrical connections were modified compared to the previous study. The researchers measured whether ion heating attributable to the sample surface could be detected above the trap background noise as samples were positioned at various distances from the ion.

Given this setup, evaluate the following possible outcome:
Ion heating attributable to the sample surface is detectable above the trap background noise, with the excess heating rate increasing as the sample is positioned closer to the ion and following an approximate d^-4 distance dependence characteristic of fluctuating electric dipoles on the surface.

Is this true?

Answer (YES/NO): YES